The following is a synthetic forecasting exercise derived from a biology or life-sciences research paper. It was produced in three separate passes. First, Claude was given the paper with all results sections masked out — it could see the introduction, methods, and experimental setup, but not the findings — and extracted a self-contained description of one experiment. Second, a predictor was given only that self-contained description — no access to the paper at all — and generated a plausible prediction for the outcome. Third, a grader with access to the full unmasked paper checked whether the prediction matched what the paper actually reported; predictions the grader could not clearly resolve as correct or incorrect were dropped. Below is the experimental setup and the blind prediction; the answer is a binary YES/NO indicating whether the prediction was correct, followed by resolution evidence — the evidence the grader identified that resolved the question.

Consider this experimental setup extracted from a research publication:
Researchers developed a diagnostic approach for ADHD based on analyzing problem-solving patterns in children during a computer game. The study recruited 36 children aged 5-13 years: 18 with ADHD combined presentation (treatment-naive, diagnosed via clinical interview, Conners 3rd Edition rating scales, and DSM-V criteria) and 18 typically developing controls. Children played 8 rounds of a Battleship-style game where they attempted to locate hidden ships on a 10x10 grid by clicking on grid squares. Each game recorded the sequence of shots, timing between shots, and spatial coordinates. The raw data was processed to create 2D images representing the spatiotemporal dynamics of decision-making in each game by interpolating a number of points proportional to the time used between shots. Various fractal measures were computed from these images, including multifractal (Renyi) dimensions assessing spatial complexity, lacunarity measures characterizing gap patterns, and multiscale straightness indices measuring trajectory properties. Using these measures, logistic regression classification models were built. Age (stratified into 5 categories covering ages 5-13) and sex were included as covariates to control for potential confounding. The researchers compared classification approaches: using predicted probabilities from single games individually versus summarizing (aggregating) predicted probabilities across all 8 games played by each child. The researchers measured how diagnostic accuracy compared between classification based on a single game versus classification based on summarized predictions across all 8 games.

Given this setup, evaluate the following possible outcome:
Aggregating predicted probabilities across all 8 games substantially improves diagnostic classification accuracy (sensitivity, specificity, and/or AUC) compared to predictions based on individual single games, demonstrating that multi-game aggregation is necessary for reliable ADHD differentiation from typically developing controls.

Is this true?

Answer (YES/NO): YES